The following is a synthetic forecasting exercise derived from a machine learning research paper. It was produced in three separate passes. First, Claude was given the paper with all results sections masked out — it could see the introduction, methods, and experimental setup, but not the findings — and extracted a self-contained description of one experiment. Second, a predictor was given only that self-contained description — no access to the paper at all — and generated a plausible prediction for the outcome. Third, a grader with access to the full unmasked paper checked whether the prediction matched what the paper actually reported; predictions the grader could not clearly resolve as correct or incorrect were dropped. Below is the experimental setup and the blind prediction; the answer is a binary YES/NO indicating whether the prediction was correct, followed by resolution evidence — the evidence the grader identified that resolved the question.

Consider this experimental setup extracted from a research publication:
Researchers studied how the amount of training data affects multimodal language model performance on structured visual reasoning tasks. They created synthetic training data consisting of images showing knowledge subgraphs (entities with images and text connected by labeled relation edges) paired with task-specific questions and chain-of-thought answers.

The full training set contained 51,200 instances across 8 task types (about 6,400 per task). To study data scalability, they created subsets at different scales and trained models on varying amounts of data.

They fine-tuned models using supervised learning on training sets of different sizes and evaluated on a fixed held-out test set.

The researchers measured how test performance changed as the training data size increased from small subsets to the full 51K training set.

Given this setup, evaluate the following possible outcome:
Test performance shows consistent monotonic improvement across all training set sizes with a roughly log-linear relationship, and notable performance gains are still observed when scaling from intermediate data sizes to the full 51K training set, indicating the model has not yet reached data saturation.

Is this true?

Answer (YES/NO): NO